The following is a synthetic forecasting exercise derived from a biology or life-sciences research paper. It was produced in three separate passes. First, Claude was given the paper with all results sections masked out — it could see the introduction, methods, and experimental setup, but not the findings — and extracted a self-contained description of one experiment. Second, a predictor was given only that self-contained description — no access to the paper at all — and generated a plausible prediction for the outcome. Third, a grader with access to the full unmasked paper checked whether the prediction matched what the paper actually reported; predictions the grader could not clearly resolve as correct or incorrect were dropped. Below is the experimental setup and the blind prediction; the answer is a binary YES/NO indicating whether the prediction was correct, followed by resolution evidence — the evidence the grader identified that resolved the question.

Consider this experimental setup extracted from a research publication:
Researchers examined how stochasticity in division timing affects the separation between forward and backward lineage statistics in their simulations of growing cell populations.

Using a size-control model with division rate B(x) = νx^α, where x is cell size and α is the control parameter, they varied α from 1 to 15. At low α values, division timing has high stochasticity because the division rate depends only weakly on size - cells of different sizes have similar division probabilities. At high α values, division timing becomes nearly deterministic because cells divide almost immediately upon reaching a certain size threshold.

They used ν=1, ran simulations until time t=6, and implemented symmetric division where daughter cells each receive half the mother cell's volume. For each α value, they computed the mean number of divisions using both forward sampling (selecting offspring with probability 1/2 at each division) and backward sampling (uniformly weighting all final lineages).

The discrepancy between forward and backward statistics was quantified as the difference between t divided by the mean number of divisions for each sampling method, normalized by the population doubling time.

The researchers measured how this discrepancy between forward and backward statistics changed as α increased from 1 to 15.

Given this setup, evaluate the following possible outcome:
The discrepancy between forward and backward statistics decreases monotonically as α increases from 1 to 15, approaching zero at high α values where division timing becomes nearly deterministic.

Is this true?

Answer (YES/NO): YES